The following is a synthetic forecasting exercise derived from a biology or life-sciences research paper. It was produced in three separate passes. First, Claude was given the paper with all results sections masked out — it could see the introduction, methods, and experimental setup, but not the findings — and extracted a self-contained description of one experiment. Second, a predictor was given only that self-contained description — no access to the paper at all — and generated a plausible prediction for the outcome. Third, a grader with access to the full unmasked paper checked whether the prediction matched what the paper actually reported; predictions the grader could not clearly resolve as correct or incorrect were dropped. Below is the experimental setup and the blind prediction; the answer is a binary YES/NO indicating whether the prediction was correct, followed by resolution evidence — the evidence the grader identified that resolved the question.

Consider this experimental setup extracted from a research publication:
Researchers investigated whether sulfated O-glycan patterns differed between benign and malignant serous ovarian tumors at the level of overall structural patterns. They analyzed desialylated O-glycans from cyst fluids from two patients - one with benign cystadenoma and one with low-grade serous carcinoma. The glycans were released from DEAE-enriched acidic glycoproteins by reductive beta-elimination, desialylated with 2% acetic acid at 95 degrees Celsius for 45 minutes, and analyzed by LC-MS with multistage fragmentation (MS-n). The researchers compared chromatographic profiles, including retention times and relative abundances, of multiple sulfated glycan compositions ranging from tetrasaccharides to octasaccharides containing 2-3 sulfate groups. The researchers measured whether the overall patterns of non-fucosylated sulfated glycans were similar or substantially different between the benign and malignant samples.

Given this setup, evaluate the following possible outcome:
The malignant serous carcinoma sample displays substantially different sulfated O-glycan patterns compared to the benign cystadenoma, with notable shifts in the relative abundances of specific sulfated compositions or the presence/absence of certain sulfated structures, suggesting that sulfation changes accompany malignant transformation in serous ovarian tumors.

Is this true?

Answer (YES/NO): NO